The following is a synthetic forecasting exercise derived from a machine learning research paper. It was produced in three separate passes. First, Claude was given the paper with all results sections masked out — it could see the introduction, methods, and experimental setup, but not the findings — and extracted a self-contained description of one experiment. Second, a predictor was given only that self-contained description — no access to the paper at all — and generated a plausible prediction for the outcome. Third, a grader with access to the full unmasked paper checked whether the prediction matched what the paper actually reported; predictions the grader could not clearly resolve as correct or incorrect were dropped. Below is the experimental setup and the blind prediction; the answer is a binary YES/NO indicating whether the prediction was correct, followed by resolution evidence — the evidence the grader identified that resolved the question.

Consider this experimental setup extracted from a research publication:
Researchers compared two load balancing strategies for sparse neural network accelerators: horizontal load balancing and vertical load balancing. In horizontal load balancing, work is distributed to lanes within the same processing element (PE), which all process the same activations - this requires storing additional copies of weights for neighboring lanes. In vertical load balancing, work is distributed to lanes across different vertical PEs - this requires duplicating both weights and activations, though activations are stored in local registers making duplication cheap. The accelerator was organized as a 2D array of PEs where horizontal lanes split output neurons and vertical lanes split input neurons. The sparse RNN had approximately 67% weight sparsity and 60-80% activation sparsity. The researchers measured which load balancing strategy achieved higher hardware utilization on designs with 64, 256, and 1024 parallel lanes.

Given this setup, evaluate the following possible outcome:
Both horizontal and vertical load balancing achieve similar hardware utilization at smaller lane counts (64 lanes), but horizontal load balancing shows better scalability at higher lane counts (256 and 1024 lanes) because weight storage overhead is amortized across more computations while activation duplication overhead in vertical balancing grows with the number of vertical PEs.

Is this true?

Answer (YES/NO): NO